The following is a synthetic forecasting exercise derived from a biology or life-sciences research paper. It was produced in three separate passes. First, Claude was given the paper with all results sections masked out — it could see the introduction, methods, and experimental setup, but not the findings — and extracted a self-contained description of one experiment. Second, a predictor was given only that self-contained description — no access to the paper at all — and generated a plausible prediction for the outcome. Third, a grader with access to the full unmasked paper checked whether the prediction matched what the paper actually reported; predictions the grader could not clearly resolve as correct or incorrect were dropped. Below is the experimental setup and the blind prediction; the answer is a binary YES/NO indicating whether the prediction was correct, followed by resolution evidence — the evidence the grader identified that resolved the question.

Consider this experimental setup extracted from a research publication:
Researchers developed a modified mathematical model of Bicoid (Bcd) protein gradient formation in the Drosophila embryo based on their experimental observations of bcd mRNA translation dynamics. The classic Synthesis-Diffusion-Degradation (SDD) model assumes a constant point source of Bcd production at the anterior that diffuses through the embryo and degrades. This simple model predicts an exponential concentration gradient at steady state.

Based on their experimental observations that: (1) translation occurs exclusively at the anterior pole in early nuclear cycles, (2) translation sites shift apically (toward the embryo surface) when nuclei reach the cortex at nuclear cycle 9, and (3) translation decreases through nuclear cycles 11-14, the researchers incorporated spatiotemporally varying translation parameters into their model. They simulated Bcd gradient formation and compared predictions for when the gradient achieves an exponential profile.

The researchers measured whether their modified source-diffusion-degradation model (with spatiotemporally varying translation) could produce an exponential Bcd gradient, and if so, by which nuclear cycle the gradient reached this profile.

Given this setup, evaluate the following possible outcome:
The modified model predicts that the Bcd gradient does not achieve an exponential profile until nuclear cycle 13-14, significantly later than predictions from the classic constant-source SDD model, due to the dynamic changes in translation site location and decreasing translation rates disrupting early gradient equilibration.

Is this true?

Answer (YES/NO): NO